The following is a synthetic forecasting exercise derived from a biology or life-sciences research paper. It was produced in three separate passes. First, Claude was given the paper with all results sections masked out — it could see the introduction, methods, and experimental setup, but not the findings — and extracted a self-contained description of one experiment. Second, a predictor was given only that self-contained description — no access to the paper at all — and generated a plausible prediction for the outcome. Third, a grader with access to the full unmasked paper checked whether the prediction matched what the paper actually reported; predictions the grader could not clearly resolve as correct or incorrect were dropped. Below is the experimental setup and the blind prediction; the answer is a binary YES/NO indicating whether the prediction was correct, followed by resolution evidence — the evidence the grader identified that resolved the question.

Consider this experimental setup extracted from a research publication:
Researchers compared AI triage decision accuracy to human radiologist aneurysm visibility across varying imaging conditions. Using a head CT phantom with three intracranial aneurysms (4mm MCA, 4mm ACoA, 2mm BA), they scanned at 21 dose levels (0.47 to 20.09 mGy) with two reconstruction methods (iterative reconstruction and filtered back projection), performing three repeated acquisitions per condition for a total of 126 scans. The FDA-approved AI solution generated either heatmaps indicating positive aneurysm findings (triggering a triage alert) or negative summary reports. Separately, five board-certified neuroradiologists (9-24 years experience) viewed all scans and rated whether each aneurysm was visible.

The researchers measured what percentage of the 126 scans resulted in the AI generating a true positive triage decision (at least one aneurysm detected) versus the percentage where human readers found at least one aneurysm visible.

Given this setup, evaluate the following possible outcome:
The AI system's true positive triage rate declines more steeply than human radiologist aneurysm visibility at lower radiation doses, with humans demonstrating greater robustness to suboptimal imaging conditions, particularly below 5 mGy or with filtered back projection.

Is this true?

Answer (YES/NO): YES